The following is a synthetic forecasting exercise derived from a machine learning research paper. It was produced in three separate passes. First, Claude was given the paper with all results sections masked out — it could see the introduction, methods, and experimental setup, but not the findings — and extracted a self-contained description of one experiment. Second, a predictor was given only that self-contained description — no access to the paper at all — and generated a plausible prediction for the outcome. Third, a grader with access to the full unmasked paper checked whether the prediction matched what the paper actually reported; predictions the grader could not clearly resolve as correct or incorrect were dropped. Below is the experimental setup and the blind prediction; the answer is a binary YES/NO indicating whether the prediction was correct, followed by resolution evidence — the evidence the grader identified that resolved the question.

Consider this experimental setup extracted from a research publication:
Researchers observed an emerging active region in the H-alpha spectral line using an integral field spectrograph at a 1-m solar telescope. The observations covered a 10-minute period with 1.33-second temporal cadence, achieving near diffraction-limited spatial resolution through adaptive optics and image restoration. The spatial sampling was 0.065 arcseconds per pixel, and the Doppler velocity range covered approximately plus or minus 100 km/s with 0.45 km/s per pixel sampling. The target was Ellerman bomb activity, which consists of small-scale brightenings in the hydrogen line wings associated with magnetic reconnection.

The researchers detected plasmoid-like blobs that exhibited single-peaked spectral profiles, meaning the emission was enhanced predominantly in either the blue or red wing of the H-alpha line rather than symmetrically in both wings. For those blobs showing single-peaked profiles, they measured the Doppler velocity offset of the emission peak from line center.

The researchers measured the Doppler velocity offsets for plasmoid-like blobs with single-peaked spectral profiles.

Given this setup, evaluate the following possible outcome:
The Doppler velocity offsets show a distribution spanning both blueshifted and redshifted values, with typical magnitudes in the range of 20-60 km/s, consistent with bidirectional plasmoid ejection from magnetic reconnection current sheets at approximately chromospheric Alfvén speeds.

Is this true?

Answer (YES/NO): YES